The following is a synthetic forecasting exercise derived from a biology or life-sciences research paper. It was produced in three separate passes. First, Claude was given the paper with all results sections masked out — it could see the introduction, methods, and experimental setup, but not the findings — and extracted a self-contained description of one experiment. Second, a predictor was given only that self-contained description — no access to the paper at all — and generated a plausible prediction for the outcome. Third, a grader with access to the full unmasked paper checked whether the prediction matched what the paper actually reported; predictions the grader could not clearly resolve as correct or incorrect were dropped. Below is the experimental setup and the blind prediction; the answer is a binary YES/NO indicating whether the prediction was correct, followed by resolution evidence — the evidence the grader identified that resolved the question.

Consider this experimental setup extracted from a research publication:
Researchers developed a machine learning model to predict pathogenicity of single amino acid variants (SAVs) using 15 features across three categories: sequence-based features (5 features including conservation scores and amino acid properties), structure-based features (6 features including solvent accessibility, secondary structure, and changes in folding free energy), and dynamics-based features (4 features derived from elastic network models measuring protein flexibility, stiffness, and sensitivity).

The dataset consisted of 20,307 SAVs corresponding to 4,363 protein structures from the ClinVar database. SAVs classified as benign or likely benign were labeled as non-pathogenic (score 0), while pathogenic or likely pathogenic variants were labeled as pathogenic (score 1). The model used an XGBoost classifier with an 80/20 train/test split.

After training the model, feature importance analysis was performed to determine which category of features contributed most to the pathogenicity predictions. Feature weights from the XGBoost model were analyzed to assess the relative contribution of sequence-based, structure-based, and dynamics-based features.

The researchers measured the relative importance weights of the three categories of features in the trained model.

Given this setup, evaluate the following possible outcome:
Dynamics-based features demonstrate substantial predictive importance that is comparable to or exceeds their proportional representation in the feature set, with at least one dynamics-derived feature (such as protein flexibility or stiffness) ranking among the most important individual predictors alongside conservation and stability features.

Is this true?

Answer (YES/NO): NO